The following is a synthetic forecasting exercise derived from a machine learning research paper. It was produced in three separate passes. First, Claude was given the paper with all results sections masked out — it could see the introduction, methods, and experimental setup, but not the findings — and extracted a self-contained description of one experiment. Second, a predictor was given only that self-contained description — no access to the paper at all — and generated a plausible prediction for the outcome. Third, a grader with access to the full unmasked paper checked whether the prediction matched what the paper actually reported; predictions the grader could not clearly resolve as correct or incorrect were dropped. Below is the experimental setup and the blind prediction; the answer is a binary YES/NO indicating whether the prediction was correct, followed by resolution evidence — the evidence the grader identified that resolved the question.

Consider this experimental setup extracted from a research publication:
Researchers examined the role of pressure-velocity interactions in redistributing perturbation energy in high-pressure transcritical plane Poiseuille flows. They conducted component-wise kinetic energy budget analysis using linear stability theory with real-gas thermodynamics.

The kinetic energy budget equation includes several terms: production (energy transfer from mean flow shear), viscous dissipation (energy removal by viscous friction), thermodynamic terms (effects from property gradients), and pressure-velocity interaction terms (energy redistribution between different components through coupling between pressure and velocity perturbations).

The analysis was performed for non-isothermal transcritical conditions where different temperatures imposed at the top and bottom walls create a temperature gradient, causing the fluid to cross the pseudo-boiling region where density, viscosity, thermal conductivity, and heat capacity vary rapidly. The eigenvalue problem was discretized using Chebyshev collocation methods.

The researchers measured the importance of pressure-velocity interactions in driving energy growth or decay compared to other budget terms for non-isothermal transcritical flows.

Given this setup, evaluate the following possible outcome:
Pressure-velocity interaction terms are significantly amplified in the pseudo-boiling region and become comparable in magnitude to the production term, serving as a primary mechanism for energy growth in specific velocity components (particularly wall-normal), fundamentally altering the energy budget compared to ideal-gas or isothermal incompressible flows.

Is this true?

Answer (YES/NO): NO